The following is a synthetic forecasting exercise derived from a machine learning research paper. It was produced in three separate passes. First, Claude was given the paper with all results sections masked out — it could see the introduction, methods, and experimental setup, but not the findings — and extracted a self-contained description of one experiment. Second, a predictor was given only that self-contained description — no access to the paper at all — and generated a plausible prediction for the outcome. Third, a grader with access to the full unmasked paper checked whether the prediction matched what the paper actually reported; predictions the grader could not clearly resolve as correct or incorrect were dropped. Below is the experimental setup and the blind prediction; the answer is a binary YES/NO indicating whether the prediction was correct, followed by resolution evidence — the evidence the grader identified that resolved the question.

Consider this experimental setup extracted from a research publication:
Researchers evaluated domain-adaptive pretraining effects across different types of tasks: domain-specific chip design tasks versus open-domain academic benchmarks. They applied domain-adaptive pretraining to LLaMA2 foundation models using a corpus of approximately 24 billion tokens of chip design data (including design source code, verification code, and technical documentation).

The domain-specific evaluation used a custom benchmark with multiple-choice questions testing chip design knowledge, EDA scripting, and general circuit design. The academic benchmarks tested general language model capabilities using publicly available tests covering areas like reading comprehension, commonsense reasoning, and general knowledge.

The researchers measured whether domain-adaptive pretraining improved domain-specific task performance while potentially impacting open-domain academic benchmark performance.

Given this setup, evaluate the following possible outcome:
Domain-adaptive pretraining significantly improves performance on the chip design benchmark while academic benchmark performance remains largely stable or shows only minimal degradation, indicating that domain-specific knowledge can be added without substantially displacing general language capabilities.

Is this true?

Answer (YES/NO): YES